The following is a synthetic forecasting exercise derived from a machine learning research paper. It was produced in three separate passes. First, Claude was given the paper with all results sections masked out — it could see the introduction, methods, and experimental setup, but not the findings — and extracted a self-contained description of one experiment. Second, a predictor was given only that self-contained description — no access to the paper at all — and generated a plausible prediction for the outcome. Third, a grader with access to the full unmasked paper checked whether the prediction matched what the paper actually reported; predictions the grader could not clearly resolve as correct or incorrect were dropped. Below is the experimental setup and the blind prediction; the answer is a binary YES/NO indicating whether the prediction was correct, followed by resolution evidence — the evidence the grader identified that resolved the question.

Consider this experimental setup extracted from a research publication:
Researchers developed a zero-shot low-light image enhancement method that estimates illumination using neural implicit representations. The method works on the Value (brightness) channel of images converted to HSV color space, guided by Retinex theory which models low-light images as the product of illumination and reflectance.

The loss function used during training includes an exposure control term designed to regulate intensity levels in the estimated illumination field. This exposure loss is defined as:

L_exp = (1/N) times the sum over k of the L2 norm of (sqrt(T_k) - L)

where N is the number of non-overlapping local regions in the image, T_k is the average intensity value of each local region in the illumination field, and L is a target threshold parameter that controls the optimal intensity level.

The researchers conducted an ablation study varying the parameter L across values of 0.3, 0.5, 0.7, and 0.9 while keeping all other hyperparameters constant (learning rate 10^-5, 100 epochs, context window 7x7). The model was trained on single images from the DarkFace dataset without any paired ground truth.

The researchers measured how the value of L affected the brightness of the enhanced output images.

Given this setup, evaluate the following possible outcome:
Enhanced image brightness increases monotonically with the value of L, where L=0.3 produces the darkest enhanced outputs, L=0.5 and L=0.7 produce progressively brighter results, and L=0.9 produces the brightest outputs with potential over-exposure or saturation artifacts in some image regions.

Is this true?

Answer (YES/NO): NO